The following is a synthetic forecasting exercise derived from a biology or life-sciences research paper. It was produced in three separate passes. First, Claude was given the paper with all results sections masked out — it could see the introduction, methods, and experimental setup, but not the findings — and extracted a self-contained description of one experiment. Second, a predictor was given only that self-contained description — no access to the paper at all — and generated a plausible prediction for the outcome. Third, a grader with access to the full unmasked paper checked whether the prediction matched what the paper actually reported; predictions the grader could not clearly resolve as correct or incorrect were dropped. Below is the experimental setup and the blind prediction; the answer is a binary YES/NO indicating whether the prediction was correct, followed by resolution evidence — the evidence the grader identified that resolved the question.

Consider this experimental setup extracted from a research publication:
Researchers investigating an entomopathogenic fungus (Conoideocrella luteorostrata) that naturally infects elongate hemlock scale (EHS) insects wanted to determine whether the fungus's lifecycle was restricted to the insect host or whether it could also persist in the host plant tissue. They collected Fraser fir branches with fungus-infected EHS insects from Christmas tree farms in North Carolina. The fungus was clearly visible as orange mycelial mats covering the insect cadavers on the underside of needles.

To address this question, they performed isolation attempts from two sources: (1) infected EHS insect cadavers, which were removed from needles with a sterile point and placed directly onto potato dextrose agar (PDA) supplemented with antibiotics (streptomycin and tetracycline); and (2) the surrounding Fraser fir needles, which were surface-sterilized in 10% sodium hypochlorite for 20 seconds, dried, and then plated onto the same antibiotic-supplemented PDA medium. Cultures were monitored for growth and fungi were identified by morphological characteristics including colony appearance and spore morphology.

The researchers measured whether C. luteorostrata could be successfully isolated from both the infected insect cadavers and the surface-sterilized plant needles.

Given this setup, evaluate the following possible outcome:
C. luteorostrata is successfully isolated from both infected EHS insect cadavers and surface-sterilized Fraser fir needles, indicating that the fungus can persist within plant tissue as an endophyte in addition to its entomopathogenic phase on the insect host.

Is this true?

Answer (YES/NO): NO